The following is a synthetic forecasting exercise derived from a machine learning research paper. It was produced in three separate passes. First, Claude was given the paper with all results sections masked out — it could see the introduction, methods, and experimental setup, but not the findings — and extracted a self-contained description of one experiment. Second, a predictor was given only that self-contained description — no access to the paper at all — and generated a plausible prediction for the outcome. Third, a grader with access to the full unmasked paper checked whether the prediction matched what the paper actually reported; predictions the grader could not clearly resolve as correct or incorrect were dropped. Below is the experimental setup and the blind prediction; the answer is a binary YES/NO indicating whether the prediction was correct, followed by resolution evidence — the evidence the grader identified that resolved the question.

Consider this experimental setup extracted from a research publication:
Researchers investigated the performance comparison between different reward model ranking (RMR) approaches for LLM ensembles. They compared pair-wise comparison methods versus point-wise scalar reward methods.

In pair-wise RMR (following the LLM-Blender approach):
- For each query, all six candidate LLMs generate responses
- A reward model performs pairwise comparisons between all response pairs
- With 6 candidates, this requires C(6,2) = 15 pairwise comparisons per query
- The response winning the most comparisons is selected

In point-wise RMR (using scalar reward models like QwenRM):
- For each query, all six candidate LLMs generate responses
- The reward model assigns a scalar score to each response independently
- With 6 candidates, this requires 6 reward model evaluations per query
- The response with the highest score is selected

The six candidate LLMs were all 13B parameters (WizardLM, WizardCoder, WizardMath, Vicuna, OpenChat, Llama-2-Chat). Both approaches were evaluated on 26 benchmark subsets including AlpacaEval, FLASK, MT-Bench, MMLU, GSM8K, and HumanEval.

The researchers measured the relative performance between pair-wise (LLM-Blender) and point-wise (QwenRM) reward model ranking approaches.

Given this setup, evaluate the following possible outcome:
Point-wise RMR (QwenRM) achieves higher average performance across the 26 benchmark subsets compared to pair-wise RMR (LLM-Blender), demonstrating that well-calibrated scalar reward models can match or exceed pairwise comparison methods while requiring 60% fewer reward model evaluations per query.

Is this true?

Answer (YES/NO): YES